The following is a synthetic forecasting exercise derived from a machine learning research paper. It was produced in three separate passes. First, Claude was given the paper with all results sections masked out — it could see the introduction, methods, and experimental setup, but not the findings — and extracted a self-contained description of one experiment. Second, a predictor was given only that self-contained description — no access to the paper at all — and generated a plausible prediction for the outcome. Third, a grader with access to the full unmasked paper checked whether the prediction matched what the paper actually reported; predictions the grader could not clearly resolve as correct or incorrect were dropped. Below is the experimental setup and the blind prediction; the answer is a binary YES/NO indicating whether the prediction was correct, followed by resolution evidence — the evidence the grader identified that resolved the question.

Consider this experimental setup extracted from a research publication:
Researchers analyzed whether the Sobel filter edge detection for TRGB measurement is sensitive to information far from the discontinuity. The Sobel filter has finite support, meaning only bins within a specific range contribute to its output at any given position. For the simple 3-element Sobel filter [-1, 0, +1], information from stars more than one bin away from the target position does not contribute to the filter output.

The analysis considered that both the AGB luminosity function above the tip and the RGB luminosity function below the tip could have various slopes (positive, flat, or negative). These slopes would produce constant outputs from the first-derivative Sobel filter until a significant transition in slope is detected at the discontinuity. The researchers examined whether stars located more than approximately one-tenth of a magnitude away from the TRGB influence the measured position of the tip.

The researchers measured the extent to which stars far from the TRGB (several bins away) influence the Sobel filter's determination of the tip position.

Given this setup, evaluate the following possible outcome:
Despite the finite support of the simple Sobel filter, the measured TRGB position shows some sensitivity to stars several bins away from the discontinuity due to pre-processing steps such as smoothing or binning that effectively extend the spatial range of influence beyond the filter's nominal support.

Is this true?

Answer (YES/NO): NO